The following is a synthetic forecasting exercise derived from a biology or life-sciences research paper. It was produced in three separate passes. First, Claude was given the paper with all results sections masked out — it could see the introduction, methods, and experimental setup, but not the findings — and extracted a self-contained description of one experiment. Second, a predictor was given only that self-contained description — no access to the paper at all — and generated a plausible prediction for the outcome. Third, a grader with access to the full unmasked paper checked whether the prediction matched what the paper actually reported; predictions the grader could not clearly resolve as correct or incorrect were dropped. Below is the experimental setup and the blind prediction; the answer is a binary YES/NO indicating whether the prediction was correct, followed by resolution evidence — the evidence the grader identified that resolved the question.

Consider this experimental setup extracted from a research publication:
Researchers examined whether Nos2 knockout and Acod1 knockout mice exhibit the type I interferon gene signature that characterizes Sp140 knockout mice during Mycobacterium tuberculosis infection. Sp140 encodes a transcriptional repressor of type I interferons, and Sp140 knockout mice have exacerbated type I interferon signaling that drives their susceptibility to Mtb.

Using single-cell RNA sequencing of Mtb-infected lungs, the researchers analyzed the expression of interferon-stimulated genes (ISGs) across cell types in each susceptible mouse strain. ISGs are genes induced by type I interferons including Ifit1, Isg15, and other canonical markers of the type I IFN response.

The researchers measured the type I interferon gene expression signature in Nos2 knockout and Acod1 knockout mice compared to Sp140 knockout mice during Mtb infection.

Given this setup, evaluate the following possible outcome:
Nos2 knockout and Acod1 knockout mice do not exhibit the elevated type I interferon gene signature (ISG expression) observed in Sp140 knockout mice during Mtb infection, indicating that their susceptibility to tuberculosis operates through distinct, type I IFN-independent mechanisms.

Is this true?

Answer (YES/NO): YES